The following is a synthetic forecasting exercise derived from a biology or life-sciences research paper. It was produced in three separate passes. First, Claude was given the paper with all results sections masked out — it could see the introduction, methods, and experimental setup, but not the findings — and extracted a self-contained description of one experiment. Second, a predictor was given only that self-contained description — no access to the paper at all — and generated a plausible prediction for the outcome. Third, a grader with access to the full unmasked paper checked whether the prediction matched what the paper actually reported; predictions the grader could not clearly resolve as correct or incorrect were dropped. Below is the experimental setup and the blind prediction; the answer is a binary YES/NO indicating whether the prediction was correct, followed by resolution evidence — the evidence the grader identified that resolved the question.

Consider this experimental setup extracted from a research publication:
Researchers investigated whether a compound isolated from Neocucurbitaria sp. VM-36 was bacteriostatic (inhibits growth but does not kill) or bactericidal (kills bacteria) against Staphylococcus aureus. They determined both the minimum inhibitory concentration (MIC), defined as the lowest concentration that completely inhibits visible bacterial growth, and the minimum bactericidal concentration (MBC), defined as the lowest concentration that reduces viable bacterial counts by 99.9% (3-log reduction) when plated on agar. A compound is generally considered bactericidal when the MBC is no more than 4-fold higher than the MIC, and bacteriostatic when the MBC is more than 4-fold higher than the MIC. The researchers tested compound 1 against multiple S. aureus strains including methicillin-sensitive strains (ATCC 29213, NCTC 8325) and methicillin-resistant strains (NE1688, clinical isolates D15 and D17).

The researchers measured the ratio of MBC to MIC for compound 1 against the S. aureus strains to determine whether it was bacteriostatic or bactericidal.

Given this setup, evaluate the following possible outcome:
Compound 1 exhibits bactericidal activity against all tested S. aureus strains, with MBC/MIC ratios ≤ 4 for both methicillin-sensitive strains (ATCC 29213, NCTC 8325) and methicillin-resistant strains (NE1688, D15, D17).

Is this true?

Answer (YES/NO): NO